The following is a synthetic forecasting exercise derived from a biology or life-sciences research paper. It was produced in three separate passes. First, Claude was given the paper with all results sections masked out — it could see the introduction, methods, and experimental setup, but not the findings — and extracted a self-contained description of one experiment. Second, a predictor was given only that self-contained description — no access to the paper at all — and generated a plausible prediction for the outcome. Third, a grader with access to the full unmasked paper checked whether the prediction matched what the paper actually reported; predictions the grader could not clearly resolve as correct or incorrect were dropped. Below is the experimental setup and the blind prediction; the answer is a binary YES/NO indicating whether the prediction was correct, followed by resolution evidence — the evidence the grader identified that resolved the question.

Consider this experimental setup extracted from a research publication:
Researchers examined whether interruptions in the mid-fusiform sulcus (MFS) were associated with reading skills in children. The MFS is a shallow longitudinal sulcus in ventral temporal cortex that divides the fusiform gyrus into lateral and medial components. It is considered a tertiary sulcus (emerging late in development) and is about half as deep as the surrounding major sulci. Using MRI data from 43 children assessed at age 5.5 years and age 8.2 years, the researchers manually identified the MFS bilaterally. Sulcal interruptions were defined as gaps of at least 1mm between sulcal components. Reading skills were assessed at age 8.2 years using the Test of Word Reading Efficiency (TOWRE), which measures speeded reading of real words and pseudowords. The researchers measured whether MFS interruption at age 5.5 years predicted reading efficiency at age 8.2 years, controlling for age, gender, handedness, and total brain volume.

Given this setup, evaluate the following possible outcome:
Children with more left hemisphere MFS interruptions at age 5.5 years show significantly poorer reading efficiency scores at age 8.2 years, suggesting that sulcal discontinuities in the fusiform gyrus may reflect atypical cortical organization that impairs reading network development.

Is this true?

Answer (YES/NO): NO